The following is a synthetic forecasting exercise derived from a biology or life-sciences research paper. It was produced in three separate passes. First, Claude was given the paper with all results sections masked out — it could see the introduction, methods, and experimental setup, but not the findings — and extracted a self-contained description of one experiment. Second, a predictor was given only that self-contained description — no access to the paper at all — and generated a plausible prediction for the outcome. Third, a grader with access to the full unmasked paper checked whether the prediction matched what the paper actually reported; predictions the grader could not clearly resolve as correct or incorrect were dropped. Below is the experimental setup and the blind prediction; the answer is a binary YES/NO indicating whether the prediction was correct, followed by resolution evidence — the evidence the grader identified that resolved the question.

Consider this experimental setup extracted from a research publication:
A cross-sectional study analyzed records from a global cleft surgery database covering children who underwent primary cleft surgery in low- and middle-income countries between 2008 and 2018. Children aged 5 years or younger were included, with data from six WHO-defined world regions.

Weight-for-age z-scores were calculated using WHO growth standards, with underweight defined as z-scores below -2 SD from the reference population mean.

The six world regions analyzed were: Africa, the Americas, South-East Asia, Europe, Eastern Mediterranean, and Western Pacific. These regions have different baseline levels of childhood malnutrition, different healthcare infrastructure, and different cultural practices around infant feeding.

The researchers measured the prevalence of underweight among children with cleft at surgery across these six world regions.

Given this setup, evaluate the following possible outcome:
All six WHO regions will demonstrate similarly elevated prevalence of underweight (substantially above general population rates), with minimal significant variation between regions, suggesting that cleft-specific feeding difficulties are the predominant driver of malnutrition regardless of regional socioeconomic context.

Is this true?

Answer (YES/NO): NO